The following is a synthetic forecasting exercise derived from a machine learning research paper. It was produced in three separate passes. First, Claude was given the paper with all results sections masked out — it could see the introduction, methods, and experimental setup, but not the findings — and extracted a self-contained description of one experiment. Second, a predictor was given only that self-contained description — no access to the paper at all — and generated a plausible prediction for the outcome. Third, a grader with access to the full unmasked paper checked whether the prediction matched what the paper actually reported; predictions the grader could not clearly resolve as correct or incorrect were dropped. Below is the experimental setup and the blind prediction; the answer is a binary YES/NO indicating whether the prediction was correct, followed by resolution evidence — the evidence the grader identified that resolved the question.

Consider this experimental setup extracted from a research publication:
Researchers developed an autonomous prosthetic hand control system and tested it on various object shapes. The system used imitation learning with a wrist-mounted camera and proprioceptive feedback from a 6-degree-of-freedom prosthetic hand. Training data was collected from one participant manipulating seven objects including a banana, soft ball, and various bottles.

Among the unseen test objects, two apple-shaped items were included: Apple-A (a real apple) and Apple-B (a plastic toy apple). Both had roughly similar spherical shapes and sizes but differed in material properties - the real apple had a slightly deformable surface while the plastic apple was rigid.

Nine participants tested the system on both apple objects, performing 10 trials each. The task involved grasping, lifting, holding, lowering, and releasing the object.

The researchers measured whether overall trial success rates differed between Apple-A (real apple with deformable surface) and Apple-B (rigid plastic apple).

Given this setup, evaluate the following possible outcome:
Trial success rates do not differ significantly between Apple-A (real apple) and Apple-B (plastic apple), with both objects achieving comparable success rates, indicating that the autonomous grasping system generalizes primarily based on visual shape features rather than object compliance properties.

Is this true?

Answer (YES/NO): YES